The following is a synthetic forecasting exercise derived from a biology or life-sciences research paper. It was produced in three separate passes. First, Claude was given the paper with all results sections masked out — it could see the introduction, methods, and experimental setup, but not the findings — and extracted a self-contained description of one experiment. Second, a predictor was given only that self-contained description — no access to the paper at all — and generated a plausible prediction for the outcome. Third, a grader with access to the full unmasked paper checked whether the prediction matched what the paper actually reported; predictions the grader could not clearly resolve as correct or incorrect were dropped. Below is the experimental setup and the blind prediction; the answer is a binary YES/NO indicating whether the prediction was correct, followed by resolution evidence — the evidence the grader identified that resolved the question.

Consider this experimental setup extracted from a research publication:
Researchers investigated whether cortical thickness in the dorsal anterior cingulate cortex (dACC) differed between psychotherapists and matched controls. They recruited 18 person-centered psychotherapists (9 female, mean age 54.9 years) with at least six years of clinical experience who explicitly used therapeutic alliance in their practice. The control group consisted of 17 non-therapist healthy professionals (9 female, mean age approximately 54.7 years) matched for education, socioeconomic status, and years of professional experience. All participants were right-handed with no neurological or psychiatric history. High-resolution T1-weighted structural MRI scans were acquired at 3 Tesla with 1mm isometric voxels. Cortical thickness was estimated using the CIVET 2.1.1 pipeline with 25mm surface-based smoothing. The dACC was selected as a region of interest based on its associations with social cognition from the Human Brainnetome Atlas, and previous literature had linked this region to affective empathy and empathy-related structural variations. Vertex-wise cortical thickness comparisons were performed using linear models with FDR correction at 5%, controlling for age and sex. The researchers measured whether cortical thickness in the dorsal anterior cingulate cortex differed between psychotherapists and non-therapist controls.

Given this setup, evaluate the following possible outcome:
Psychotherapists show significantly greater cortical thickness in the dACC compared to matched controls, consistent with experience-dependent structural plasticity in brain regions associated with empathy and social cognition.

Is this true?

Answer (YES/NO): NO